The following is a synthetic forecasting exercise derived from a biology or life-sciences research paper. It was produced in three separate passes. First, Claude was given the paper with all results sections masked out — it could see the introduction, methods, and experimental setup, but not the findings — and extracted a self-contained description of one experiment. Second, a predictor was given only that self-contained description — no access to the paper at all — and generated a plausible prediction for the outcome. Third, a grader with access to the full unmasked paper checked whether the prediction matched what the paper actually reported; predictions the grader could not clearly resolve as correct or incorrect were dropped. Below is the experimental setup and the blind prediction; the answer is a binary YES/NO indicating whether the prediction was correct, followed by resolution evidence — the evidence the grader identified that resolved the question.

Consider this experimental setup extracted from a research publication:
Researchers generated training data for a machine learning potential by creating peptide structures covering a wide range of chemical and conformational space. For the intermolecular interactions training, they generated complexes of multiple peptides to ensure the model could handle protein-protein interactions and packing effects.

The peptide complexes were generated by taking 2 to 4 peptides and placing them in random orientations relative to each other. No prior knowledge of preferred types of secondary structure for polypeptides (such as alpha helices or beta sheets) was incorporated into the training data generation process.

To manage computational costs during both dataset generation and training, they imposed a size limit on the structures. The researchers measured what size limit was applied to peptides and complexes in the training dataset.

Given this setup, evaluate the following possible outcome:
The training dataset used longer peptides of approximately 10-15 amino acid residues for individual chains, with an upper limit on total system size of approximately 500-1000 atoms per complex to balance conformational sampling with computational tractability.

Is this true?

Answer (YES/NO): NO